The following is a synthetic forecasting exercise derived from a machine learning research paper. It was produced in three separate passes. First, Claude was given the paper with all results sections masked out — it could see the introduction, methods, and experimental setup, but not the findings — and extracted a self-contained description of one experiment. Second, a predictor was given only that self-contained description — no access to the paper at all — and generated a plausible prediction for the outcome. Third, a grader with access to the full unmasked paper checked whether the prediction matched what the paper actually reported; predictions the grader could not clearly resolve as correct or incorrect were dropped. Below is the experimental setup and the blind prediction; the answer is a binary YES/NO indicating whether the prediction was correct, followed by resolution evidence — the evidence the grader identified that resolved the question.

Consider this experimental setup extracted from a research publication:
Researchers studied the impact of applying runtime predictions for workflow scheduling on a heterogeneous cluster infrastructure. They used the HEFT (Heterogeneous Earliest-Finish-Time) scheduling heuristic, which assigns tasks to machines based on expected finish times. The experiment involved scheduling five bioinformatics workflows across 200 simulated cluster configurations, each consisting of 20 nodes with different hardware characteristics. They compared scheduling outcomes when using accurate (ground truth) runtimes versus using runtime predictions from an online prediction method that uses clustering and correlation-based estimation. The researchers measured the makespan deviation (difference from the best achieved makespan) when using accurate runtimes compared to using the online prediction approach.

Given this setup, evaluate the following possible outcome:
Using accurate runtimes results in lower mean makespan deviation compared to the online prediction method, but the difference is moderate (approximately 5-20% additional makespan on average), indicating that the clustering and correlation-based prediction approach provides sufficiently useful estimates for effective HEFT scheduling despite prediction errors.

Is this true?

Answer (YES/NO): NO